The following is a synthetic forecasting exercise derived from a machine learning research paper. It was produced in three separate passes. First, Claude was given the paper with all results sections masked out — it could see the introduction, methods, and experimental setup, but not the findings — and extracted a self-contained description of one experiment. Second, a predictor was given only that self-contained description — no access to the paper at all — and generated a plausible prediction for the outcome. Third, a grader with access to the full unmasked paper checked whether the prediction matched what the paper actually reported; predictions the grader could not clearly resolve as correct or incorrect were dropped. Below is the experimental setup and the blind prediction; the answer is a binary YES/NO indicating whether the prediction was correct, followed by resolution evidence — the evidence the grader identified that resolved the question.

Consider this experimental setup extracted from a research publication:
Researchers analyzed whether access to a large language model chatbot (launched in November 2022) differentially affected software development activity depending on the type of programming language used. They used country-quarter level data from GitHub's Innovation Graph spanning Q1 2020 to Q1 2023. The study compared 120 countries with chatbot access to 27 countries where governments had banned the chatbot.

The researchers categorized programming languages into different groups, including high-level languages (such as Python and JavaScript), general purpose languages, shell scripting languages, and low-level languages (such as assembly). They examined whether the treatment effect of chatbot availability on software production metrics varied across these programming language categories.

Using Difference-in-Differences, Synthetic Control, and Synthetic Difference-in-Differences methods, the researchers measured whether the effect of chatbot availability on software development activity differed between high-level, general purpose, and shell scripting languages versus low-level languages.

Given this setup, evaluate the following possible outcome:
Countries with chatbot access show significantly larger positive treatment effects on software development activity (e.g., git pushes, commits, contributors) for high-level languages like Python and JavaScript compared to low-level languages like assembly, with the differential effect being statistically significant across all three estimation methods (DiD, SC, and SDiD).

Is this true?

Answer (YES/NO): NO